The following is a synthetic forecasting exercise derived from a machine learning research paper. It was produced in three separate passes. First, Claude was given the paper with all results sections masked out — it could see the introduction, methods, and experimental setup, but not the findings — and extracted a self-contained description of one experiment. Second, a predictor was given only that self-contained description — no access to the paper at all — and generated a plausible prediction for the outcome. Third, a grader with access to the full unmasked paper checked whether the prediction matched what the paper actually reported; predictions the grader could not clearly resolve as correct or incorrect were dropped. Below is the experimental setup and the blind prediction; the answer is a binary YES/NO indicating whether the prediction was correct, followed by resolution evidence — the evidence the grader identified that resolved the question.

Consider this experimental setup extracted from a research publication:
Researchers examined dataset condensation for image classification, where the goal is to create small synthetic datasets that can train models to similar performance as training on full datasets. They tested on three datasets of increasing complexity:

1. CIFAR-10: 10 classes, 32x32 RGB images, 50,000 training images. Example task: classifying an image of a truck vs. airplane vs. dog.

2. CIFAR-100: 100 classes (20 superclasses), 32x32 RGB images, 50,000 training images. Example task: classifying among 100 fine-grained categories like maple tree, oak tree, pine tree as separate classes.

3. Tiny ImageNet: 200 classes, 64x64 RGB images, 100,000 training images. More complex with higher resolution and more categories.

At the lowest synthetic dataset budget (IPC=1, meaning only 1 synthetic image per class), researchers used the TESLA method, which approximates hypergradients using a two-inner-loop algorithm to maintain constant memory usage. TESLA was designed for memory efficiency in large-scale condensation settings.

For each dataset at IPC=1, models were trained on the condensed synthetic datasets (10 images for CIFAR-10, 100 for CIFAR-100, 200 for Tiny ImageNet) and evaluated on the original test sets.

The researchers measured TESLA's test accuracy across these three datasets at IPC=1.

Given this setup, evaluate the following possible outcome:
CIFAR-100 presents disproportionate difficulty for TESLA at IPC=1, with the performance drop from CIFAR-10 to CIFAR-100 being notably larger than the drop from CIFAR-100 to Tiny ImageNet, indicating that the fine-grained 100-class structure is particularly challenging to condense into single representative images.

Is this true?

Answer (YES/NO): YES